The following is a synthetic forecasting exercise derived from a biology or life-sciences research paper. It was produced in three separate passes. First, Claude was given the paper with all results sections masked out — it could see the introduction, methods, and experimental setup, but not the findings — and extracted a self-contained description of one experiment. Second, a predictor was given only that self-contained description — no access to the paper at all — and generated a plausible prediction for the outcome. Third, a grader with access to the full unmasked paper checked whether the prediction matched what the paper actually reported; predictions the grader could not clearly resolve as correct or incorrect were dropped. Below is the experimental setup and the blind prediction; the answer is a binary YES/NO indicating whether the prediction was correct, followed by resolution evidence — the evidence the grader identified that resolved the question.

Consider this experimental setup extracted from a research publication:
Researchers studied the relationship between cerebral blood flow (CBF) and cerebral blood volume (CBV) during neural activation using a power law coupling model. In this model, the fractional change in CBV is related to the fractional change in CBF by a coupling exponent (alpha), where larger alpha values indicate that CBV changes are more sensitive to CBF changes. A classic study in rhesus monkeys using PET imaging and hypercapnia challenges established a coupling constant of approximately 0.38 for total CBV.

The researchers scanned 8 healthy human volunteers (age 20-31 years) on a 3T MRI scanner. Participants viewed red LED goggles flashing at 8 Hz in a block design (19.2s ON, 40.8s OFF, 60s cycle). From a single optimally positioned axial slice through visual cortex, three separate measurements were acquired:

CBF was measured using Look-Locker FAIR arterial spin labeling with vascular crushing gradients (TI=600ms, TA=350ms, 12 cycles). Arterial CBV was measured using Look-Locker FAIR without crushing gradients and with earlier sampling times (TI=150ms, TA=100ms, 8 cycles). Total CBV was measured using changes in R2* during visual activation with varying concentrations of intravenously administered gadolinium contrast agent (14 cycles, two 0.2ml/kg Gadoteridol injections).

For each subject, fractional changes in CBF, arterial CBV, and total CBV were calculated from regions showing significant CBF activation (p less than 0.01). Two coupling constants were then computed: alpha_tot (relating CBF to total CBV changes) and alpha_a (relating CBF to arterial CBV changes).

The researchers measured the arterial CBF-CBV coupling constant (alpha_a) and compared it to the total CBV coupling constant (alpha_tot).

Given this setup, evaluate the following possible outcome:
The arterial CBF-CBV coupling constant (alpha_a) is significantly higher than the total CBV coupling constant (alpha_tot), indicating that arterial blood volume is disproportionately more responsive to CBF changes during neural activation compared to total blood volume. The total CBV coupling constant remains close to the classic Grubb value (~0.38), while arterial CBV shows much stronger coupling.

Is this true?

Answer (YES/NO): NO